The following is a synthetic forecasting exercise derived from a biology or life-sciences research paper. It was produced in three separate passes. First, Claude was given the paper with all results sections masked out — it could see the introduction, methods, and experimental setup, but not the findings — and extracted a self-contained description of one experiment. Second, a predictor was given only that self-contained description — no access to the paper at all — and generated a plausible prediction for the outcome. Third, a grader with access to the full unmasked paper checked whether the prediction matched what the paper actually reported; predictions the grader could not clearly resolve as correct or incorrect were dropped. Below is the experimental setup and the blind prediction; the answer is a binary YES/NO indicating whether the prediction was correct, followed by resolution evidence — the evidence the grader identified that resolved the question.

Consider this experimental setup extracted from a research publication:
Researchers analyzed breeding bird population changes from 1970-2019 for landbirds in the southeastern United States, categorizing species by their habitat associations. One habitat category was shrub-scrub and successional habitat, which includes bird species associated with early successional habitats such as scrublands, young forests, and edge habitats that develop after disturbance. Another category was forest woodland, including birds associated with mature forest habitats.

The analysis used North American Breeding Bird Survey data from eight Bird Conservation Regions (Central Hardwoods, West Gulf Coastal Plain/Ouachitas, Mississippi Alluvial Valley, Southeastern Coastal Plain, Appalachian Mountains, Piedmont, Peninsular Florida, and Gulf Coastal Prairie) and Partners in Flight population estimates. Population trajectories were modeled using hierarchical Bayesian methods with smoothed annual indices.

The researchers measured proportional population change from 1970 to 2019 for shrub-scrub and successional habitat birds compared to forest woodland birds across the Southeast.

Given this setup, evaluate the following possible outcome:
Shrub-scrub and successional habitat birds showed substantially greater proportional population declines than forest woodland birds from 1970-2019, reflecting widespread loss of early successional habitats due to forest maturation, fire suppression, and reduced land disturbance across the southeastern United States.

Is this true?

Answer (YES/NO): YES